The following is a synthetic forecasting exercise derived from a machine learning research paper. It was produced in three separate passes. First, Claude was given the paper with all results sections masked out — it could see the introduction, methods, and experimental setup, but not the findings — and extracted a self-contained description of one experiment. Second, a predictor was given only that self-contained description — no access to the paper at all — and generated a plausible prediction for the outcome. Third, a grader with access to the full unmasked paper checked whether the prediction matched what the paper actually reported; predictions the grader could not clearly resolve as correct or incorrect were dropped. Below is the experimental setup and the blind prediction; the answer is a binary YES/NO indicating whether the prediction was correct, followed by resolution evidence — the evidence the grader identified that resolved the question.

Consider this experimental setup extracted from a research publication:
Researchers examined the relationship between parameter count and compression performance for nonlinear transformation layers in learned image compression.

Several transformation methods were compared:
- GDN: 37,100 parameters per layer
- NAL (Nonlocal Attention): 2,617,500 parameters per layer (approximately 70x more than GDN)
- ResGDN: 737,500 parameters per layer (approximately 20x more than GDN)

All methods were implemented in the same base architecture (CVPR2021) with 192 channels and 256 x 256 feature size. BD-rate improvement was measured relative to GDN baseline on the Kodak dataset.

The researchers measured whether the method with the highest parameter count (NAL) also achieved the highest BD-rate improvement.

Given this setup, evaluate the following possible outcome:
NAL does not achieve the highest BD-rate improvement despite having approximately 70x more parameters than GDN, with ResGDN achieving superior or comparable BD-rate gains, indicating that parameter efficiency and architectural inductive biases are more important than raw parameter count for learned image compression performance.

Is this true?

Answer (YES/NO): NO